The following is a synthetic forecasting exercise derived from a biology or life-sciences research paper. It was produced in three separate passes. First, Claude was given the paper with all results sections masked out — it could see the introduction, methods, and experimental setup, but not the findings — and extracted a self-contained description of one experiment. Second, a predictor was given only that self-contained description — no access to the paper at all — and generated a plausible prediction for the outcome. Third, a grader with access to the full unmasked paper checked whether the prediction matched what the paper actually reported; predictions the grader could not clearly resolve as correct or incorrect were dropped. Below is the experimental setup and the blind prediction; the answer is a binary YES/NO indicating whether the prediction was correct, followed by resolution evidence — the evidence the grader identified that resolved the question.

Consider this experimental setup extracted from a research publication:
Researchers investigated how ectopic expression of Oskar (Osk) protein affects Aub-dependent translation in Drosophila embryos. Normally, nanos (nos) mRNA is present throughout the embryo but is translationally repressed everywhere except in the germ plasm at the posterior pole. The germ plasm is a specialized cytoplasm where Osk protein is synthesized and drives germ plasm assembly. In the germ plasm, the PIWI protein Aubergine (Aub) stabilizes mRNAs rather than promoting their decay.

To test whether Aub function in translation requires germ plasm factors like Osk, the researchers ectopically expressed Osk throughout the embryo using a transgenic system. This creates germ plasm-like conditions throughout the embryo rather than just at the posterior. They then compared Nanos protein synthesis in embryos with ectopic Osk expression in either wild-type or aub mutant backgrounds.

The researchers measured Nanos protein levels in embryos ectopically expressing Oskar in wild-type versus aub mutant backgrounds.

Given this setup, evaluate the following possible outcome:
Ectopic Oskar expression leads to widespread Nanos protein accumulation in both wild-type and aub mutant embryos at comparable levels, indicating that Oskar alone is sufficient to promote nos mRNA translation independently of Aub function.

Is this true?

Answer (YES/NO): NO